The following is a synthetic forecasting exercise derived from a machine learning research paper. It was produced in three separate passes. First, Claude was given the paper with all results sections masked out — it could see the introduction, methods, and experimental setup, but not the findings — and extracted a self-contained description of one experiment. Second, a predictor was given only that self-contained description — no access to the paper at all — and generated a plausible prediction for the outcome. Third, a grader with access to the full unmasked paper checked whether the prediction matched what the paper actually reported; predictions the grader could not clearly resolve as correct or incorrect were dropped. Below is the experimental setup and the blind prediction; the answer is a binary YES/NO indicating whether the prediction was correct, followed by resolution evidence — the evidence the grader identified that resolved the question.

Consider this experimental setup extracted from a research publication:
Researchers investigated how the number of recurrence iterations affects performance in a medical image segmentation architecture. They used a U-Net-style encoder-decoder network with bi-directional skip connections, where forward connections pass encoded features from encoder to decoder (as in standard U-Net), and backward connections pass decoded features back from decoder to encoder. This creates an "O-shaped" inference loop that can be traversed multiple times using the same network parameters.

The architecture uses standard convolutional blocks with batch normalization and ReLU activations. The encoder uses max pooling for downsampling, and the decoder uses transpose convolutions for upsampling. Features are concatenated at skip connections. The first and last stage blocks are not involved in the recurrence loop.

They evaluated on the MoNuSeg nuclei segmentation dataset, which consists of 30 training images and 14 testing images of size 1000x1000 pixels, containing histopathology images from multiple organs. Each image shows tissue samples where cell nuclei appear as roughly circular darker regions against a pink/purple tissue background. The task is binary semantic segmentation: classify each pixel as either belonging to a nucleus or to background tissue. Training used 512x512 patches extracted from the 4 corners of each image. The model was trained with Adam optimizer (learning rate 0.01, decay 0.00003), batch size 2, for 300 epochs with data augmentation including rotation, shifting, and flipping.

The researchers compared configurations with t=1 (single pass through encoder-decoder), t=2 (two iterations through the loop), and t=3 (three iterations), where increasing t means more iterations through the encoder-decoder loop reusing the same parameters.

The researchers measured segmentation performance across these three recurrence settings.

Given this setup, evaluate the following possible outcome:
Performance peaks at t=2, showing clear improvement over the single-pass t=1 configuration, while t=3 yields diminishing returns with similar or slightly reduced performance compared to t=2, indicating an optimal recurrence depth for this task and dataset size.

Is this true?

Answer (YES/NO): NO